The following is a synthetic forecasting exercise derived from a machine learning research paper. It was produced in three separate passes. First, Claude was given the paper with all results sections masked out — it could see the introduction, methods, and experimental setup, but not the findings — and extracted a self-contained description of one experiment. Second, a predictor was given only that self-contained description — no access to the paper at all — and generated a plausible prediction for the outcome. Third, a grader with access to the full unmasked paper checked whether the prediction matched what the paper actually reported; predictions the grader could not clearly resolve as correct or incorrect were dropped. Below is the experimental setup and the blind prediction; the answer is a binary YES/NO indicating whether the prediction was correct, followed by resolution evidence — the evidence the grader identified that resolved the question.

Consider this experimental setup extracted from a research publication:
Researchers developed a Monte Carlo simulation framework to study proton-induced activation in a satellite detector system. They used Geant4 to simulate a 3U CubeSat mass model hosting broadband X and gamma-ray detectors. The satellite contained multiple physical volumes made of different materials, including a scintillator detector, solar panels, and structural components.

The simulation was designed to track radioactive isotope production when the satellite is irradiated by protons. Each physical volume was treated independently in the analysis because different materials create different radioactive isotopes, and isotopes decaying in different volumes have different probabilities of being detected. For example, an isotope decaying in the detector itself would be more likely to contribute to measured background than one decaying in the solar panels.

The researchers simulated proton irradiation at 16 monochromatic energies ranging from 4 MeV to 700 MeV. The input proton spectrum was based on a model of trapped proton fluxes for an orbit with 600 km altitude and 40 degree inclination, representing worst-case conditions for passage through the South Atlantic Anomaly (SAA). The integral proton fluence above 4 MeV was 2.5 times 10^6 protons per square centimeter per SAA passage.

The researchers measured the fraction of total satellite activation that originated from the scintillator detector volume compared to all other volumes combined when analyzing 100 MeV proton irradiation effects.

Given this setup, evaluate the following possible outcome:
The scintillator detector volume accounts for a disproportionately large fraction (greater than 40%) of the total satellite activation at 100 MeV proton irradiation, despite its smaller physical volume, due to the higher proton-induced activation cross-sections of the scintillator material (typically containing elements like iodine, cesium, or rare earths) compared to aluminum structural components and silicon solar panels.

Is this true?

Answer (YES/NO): YES